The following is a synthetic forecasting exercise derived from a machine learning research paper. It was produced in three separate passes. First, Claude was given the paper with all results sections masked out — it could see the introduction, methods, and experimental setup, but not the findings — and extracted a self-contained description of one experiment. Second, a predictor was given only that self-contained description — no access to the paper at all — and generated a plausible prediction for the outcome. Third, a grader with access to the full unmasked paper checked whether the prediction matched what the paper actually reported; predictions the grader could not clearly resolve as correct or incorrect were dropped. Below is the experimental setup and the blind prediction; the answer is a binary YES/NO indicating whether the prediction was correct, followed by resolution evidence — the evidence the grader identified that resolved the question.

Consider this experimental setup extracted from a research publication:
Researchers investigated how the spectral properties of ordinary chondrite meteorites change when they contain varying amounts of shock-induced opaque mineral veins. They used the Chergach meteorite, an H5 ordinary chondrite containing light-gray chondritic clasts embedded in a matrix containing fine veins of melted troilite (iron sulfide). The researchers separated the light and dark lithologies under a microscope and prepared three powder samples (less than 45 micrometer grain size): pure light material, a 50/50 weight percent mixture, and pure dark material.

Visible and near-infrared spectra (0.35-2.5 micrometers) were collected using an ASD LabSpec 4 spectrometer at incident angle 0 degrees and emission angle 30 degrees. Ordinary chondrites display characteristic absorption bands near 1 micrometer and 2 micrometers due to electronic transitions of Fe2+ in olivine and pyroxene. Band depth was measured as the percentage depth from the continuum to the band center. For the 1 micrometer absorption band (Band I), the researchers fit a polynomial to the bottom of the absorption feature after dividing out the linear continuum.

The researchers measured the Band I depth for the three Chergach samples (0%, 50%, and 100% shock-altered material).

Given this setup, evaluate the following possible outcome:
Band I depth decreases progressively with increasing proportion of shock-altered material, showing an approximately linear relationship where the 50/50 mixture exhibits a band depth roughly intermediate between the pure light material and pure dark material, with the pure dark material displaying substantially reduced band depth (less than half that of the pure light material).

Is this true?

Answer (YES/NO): YES